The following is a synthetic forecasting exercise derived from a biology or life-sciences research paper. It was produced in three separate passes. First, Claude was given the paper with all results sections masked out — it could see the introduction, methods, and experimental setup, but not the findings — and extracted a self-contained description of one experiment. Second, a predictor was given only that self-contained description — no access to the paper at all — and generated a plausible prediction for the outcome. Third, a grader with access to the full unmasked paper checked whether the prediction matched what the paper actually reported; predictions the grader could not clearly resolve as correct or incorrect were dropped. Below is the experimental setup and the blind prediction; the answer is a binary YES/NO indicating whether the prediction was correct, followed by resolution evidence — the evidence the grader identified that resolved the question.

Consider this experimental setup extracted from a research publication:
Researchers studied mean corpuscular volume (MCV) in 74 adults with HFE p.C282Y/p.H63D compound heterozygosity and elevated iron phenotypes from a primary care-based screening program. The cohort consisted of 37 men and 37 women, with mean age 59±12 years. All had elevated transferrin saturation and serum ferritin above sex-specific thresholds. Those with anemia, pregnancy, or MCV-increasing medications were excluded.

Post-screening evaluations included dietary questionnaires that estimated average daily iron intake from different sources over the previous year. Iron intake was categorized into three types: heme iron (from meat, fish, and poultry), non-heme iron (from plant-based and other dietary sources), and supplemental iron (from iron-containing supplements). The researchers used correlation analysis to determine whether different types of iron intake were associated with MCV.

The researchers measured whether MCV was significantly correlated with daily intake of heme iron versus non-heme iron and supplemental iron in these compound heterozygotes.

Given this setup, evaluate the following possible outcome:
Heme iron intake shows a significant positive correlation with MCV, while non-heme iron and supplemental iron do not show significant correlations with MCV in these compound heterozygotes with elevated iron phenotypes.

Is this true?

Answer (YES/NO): YES